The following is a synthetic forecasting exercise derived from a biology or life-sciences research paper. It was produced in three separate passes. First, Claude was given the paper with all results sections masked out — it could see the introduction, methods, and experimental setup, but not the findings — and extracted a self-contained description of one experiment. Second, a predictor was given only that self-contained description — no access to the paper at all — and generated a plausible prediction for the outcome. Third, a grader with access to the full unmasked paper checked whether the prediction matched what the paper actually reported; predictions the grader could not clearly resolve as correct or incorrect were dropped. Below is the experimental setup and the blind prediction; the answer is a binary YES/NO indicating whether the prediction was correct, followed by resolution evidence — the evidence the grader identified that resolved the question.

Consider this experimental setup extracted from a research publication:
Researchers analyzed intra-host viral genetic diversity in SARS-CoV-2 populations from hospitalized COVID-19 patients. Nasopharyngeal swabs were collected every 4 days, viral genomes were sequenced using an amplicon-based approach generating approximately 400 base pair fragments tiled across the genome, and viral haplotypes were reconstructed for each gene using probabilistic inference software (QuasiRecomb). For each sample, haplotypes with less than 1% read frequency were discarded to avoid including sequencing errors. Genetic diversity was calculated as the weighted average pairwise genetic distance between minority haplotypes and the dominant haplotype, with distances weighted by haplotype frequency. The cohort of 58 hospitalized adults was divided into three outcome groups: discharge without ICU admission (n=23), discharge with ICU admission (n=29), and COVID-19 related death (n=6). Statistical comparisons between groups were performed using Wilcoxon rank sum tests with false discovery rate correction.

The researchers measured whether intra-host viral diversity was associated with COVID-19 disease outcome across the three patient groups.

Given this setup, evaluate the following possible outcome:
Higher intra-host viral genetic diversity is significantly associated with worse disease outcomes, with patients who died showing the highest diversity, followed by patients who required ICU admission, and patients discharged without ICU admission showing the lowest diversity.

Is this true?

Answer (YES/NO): NO